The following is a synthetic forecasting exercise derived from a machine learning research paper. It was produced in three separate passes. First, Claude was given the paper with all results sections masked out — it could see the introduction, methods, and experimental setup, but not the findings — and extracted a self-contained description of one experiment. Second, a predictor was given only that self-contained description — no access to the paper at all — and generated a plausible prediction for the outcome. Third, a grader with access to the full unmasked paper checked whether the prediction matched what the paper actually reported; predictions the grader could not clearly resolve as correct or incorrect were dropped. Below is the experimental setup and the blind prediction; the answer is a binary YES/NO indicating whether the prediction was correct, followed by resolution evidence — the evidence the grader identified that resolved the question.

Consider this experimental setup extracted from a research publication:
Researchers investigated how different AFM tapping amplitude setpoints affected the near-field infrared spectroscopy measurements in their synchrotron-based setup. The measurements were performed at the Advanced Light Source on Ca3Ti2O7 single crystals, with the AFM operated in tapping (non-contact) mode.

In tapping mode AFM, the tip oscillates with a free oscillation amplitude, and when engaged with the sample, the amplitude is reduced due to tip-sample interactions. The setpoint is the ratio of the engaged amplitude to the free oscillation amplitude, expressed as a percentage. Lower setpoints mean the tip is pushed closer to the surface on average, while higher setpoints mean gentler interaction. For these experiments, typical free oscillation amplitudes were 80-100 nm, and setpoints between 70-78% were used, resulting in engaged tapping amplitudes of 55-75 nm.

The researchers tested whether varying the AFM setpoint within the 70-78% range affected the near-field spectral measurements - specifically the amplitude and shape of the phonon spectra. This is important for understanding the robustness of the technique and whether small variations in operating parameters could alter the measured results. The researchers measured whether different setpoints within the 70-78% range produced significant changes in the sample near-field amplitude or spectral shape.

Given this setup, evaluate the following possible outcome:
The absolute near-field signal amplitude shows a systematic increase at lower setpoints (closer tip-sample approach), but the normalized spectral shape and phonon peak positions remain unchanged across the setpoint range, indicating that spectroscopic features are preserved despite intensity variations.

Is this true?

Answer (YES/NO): NO